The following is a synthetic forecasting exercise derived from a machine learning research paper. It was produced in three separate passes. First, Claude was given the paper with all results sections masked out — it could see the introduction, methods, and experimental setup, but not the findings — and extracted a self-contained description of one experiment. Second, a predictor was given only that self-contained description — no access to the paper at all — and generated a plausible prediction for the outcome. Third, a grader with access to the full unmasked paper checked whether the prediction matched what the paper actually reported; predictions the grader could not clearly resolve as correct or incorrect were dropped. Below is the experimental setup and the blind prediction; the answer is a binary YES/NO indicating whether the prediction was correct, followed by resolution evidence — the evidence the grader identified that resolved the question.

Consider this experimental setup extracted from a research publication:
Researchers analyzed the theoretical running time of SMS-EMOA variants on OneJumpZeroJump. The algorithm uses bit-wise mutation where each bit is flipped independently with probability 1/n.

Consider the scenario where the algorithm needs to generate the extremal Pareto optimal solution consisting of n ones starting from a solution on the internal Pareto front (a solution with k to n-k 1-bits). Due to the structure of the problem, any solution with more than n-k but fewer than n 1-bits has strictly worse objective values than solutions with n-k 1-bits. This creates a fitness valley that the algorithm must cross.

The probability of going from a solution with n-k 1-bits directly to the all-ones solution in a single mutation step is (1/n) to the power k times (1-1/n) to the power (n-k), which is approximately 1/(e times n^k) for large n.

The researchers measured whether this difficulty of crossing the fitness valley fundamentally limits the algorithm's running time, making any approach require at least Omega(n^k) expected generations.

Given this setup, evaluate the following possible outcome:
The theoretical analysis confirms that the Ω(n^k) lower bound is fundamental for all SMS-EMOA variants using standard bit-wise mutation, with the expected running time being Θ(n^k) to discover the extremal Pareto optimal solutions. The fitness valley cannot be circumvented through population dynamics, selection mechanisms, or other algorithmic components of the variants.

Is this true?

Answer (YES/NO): NO